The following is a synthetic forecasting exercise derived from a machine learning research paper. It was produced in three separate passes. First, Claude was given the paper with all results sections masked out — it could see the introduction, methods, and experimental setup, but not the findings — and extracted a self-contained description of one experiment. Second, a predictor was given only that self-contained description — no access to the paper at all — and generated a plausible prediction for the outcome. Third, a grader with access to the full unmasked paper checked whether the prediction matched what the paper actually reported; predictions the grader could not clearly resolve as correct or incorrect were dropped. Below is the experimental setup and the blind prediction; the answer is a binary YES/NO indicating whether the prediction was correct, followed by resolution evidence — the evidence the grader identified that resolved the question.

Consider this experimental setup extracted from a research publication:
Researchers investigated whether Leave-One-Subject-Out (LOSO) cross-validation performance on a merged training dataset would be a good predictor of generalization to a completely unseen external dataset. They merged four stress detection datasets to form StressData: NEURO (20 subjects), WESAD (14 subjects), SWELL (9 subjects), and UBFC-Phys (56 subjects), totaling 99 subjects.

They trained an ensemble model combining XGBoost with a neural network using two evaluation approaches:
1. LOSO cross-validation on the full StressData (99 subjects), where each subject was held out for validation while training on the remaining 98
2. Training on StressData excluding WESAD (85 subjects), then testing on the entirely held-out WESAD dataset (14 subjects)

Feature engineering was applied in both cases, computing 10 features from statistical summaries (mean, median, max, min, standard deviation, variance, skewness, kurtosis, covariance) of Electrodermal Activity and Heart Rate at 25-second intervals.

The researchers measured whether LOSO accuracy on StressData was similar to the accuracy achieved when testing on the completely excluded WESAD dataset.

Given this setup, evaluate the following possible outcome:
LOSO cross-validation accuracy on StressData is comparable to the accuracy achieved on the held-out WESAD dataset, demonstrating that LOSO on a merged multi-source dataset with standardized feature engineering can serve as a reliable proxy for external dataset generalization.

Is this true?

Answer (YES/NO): NO